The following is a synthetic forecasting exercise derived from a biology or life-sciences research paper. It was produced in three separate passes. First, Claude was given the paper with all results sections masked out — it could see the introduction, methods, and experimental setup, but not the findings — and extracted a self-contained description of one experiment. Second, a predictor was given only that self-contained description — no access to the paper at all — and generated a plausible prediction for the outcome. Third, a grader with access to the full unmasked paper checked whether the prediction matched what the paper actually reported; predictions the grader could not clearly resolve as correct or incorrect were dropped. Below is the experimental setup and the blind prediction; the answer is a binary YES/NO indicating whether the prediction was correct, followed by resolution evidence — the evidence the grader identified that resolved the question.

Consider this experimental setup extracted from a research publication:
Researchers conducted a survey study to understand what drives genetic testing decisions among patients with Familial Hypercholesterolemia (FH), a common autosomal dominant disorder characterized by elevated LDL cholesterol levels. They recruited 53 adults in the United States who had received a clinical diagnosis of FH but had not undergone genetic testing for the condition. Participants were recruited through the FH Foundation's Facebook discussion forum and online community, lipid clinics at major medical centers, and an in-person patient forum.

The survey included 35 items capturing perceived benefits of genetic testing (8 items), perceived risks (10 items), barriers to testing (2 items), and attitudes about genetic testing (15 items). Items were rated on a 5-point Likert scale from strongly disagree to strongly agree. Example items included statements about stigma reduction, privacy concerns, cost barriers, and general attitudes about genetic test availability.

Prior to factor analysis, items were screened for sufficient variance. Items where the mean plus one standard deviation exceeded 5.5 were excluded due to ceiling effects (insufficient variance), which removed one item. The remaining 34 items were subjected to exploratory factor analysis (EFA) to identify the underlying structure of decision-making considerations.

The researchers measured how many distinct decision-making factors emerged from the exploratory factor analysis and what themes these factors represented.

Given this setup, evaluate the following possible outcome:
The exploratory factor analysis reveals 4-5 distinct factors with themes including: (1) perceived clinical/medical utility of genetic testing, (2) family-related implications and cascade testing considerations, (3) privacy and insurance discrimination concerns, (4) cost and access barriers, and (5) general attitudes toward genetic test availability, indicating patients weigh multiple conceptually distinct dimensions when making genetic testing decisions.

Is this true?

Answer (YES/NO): NO